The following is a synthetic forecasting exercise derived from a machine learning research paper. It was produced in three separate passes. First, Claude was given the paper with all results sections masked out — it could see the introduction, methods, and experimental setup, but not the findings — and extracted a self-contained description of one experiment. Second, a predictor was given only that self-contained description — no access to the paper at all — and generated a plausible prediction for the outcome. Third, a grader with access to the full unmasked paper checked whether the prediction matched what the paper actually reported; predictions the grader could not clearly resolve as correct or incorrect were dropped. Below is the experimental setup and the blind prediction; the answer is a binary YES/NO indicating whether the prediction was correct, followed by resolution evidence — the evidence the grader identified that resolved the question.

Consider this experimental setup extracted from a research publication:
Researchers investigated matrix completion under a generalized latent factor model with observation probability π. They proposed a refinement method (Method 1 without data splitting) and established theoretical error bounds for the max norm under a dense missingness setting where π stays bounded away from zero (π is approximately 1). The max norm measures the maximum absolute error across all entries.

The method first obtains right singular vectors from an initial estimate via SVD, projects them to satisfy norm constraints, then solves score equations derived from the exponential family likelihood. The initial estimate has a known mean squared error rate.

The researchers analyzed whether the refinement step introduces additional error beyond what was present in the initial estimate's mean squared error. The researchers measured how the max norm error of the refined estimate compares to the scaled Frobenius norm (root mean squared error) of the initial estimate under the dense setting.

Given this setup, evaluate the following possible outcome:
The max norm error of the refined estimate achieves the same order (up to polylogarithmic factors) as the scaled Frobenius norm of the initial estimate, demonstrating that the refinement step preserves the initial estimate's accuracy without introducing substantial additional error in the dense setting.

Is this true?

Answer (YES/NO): YES